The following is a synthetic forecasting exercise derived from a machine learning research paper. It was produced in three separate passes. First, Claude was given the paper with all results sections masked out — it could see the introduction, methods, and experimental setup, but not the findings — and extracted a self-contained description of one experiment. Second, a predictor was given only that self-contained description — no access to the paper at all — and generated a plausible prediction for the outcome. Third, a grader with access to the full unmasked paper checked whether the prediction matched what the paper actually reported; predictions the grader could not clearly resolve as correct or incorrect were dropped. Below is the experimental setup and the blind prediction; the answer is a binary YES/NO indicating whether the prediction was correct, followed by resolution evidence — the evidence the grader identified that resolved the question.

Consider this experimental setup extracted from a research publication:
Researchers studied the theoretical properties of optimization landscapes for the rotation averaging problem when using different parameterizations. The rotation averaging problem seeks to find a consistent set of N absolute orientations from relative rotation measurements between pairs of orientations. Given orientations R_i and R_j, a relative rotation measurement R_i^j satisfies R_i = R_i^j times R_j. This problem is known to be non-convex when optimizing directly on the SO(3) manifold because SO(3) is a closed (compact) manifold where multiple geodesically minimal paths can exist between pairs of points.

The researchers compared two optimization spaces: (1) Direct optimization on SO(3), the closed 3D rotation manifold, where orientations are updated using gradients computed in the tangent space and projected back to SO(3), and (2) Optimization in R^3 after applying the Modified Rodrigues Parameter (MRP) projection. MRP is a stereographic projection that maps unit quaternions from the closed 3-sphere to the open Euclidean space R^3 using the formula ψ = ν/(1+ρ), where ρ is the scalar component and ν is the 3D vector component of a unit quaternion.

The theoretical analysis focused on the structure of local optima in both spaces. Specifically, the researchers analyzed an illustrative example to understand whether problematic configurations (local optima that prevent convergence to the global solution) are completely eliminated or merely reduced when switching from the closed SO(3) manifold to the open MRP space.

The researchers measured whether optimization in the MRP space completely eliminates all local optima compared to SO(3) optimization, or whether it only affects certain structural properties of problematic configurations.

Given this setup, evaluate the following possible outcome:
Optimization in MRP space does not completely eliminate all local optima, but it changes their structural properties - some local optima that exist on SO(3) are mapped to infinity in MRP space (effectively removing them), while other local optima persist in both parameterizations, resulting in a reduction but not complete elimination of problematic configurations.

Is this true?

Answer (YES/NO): YES